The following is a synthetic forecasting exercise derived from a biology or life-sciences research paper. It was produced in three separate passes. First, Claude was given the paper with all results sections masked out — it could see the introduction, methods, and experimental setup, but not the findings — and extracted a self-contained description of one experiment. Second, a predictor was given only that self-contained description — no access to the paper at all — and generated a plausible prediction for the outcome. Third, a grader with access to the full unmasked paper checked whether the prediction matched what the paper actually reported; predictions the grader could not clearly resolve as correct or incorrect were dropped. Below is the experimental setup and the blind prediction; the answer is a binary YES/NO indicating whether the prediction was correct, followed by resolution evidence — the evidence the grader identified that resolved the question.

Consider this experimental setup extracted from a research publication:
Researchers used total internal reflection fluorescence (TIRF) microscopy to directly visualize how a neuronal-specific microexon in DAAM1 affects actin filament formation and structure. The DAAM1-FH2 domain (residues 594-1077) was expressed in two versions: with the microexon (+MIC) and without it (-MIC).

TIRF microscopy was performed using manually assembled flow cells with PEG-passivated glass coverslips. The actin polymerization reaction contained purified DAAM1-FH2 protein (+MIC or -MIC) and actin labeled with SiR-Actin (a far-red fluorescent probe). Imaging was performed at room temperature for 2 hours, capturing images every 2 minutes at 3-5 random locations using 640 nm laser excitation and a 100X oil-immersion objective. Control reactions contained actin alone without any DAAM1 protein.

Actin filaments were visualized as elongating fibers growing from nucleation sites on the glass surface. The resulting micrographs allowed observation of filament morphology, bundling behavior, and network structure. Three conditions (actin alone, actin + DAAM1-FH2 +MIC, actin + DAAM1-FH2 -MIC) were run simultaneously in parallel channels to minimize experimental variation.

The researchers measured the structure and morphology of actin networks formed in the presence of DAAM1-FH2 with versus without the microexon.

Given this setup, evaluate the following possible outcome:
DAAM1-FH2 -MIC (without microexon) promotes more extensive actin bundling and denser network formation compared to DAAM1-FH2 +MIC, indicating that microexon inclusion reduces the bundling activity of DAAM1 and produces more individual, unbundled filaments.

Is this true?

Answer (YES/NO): YES